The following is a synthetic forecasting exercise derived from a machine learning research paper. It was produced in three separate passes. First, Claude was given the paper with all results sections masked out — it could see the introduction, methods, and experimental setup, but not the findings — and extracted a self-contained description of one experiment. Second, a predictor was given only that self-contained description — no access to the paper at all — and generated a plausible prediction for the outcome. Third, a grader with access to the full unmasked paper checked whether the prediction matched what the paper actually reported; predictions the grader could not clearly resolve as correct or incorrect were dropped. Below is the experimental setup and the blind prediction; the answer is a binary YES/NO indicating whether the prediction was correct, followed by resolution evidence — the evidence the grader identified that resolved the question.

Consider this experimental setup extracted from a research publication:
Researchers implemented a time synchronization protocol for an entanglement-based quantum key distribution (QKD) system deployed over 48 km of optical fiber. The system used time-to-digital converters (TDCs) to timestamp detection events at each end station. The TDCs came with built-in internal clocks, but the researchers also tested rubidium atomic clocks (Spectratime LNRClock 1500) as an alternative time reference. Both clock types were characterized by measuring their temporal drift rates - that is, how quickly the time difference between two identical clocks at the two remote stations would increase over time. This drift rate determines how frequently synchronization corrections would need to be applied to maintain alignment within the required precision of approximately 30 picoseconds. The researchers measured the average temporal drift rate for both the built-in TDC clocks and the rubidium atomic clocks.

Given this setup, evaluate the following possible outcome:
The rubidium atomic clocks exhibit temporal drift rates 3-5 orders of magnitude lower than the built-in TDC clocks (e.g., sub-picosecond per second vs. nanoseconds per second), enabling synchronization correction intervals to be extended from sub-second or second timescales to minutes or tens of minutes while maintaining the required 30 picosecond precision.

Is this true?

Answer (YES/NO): NO